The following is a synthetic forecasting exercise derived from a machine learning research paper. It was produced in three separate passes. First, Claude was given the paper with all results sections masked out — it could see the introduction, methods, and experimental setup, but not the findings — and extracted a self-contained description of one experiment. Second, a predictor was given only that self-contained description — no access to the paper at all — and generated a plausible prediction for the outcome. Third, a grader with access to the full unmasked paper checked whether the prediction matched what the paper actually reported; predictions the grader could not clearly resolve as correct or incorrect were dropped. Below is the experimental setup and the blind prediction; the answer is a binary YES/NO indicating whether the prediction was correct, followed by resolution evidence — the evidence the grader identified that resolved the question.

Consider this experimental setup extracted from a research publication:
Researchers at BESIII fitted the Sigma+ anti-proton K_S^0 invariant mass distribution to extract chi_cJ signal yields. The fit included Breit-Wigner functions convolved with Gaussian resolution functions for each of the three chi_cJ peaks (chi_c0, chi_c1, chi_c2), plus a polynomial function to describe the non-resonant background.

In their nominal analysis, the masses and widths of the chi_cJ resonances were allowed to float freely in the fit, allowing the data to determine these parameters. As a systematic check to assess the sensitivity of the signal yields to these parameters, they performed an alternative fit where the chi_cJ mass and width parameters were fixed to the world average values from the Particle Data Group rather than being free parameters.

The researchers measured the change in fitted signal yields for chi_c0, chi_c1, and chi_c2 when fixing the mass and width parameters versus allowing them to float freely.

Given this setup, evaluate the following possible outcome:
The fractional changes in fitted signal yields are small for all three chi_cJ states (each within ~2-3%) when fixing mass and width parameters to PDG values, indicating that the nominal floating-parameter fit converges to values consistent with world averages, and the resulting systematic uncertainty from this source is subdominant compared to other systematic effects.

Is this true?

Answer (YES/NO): NO